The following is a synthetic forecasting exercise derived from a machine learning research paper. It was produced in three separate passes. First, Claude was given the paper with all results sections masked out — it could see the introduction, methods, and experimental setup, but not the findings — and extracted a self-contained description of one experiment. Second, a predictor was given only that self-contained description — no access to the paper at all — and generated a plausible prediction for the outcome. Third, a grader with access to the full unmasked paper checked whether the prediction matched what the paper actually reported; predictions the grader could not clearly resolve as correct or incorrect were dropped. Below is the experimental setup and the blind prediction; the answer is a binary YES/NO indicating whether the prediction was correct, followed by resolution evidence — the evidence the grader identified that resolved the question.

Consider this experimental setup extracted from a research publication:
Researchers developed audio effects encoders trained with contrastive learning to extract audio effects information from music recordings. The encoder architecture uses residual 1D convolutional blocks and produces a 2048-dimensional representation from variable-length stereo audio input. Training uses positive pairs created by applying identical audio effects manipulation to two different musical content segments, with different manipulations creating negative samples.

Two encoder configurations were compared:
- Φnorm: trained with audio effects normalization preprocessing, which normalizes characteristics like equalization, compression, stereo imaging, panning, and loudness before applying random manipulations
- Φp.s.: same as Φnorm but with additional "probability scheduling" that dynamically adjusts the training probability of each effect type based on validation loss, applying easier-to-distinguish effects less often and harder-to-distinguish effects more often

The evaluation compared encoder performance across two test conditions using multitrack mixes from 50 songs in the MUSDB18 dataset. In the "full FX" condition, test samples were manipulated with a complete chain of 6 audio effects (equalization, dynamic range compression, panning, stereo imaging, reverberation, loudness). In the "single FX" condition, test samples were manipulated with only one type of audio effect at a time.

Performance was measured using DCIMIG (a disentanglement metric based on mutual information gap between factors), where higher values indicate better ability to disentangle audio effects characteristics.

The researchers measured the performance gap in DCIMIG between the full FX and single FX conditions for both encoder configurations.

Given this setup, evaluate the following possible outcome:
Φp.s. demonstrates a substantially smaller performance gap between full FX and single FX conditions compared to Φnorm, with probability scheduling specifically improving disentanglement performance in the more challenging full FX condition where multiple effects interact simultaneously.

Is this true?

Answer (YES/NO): NO